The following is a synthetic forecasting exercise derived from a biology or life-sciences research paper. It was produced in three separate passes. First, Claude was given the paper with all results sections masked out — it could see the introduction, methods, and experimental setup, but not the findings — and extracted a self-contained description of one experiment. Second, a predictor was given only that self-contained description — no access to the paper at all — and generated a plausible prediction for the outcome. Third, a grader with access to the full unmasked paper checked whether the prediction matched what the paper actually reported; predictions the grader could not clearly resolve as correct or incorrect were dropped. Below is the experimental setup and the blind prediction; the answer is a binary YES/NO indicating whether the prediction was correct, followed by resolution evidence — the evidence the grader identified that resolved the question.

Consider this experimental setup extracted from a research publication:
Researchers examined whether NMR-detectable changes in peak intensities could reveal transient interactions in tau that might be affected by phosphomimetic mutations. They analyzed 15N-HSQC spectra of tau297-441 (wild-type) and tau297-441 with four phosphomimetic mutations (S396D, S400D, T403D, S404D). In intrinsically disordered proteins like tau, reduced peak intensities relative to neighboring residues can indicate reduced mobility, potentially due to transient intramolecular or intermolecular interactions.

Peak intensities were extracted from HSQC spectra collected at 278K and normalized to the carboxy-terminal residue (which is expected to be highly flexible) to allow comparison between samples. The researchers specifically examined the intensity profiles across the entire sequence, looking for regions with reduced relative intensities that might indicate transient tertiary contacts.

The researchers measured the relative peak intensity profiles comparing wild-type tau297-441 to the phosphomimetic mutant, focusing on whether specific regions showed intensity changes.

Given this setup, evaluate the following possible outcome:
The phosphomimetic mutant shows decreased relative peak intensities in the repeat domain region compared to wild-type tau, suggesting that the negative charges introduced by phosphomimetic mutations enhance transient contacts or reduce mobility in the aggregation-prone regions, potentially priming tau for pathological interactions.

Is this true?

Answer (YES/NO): NO